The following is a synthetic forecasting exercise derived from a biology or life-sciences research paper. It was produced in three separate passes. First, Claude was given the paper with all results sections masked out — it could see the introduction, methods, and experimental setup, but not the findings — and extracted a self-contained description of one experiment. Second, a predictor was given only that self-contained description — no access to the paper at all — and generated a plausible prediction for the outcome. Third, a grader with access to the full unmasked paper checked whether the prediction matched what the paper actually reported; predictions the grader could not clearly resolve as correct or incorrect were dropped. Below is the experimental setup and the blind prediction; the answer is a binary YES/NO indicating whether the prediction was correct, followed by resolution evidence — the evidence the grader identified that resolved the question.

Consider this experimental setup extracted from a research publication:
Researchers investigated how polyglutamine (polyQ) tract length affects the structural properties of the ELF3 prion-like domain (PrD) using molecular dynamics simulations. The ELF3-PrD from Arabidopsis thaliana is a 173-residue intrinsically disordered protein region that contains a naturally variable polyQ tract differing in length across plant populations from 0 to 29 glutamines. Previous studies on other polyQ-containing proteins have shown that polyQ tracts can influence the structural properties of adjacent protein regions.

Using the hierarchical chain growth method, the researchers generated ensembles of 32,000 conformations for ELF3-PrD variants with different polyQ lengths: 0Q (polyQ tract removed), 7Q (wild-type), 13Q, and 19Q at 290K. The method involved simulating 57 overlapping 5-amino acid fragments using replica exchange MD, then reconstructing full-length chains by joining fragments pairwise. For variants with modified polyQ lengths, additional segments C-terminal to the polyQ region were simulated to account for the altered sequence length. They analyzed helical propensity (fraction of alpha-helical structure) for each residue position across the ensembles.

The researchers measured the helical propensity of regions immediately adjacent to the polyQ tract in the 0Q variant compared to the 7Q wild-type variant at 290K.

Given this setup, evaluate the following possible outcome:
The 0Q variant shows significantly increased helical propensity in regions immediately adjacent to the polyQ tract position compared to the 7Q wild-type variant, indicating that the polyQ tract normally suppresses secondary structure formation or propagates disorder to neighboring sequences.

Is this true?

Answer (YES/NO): NO